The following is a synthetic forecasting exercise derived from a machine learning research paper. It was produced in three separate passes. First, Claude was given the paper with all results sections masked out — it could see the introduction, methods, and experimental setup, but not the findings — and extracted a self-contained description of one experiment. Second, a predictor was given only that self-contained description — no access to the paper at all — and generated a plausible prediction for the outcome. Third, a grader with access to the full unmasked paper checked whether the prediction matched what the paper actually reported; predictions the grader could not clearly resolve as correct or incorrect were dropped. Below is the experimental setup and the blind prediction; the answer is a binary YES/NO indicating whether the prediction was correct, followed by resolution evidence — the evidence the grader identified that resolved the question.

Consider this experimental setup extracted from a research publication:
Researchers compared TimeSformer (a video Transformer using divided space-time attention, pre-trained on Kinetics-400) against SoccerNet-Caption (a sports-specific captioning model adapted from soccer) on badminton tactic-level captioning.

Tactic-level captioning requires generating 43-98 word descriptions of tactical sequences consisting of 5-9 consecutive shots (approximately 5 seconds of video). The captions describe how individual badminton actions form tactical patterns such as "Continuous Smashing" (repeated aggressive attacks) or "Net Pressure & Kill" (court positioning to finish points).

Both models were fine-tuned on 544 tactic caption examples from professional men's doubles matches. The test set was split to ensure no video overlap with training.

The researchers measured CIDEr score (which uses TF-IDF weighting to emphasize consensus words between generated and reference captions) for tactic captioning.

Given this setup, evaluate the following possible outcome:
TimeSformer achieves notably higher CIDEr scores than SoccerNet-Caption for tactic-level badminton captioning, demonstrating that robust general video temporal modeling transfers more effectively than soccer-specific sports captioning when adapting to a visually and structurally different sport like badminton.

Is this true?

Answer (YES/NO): NO